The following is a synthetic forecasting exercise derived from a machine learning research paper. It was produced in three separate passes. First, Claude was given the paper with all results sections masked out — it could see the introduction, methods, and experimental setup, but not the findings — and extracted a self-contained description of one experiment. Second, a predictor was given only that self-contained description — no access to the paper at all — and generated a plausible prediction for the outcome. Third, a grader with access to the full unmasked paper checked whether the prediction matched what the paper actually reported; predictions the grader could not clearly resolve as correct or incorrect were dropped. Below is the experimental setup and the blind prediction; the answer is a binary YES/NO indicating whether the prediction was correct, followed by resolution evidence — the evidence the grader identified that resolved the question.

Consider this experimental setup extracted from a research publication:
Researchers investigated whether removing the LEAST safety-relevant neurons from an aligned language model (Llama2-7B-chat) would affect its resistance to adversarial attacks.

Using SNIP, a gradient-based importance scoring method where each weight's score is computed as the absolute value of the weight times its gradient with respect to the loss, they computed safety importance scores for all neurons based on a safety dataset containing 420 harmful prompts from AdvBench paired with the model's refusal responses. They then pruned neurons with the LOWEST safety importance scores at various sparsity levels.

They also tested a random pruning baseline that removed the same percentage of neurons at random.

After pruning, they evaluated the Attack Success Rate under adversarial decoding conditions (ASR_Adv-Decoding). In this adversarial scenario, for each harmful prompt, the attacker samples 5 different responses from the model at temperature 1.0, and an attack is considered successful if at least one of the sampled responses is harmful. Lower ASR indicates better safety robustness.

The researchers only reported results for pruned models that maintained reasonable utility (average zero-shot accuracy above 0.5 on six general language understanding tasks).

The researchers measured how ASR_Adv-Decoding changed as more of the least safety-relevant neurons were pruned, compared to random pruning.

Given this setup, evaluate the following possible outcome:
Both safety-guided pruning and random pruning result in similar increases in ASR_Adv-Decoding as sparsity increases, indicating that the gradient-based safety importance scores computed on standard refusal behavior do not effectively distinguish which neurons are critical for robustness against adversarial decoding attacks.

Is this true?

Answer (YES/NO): NO